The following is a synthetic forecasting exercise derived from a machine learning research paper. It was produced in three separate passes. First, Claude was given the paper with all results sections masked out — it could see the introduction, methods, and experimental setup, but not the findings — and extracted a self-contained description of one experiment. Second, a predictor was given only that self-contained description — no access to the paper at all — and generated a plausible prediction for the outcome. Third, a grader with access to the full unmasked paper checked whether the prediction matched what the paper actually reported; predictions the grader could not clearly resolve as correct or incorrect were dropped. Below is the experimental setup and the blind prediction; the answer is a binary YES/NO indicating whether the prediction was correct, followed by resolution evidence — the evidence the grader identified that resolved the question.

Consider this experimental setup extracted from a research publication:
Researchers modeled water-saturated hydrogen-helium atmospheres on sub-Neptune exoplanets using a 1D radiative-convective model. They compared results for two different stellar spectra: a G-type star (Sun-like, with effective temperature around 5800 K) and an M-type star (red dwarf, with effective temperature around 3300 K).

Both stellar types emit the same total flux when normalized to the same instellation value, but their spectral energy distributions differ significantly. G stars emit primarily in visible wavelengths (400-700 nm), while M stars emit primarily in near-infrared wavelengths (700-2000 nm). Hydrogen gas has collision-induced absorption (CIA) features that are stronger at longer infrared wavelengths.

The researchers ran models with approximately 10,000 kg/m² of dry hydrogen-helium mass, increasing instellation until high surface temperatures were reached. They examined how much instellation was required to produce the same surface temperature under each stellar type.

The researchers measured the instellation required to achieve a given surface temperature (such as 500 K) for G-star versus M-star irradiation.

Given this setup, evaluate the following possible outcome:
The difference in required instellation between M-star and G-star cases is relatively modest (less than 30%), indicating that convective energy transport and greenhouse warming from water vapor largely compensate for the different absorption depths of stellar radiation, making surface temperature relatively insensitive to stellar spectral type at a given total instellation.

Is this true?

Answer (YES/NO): YES